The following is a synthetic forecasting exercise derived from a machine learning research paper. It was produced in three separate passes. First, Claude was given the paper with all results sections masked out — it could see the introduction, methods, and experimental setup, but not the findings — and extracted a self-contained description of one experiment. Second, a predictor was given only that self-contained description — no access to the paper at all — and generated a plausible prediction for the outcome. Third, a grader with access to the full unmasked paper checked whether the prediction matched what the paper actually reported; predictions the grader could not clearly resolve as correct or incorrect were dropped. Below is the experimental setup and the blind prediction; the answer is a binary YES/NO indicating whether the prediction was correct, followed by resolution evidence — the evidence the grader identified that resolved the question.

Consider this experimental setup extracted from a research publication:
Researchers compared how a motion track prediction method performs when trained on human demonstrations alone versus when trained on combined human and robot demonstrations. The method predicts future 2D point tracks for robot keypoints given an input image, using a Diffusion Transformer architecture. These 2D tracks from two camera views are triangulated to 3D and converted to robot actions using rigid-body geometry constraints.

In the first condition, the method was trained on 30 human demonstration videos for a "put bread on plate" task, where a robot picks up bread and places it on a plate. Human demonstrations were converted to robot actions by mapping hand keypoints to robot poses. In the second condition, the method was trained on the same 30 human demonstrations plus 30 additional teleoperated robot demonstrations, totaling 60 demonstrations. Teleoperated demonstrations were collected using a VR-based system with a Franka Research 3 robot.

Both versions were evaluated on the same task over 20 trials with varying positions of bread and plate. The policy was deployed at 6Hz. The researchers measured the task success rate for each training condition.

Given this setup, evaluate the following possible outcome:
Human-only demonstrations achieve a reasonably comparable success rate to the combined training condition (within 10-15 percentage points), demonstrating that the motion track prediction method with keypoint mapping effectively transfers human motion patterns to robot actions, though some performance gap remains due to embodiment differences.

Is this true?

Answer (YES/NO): NO